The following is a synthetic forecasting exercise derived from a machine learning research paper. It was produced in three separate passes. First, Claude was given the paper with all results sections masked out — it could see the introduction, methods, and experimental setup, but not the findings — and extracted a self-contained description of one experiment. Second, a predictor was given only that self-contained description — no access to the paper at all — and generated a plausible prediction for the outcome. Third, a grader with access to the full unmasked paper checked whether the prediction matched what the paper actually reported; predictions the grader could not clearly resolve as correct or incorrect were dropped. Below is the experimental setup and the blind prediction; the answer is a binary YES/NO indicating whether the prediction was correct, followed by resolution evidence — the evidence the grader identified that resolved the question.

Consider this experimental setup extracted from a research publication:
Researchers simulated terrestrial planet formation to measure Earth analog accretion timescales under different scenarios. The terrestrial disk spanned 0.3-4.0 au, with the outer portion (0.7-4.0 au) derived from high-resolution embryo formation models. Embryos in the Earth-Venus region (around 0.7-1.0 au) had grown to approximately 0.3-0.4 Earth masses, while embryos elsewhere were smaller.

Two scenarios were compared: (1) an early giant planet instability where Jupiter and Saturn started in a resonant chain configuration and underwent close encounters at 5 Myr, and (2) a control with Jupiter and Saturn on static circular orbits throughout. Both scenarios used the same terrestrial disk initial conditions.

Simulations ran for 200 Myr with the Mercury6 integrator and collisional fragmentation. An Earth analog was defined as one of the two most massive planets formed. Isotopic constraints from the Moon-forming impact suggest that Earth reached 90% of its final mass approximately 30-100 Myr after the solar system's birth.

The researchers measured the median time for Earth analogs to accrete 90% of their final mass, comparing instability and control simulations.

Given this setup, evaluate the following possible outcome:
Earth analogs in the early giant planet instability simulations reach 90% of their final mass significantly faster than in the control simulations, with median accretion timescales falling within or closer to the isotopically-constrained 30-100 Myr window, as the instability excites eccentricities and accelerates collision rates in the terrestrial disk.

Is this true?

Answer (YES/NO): NO